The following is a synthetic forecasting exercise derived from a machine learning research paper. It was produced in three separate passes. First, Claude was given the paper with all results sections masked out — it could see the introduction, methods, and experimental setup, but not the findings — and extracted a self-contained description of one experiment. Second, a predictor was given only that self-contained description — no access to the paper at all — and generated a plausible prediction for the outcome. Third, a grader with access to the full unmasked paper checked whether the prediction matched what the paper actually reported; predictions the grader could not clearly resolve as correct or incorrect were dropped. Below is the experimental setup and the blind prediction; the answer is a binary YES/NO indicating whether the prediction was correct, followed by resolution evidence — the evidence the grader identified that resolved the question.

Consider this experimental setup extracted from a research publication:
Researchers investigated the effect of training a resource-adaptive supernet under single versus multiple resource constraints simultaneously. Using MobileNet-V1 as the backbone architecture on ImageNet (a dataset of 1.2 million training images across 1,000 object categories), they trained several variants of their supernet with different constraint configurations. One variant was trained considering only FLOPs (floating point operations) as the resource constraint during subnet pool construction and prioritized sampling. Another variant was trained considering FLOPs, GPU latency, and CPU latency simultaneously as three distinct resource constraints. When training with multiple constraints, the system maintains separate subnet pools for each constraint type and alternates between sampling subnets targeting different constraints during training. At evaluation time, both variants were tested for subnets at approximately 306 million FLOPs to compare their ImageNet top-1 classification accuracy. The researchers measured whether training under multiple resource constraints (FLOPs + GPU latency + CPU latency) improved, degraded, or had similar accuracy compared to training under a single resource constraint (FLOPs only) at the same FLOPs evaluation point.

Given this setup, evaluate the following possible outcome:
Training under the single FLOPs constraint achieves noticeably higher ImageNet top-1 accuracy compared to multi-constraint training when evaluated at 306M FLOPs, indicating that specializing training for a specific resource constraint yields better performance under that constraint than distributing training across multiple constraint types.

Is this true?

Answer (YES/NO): NO